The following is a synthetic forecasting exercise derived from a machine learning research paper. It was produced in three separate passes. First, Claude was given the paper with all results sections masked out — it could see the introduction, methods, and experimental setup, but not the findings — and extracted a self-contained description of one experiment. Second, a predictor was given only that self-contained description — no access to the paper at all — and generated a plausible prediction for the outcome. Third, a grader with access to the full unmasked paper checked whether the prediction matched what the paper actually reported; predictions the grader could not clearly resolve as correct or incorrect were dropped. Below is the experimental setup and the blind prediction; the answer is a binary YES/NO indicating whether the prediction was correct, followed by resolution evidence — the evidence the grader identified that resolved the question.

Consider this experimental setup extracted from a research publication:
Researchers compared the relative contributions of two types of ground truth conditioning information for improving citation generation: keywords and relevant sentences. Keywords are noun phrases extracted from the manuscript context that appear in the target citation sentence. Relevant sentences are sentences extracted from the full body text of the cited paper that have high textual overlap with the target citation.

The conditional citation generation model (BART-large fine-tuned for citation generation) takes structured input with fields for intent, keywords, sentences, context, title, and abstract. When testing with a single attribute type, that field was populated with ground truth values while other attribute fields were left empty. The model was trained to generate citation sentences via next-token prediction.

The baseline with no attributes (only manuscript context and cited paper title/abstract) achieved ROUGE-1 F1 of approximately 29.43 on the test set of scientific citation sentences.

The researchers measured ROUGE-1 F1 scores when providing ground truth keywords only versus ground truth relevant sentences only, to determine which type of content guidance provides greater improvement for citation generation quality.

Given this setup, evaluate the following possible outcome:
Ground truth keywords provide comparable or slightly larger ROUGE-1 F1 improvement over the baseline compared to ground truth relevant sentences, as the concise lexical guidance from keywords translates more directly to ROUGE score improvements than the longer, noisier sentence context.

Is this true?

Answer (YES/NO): YES